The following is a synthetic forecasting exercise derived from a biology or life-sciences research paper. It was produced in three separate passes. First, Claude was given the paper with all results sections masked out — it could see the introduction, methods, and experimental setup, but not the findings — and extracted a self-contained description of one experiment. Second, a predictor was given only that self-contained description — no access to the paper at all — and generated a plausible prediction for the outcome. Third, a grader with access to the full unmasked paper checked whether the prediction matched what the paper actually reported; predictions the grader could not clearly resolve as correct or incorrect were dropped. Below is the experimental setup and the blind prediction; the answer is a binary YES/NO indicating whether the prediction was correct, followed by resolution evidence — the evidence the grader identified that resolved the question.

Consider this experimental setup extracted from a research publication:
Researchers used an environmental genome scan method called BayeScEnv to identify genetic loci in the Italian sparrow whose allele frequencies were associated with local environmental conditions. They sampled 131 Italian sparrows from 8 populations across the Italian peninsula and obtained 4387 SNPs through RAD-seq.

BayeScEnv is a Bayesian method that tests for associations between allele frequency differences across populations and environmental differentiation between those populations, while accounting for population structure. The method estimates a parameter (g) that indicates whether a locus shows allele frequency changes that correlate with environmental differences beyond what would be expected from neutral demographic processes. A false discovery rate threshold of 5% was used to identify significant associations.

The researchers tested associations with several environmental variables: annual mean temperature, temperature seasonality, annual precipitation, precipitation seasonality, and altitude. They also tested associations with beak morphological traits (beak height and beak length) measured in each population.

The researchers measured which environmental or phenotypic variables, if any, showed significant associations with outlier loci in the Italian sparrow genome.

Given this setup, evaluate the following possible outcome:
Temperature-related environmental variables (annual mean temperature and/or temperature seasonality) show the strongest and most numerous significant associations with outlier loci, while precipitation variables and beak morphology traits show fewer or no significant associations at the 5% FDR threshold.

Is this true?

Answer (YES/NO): NO